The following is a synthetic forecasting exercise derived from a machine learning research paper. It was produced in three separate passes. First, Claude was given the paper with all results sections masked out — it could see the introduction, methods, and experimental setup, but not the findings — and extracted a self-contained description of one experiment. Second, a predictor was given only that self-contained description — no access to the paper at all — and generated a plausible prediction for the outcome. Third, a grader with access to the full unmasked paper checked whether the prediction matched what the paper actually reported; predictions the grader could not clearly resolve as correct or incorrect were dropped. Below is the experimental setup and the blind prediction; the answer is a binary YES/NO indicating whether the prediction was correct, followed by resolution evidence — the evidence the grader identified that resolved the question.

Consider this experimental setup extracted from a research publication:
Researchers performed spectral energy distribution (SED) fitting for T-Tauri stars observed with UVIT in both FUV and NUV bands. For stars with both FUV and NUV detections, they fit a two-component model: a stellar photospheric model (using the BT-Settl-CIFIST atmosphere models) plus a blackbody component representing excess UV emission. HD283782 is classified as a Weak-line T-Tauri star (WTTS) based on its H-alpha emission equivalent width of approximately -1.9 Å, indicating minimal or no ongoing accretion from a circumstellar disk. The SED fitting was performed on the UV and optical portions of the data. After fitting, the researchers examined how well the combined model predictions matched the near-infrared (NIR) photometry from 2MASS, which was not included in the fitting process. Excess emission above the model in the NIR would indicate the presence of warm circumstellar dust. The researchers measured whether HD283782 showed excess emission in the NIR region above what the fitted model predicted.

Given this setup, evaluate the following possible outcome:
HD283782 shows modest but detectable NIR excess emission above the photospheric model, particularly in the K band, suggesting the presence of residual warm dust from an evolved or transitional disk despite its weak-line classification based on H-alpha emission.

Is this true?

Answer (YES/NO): NO